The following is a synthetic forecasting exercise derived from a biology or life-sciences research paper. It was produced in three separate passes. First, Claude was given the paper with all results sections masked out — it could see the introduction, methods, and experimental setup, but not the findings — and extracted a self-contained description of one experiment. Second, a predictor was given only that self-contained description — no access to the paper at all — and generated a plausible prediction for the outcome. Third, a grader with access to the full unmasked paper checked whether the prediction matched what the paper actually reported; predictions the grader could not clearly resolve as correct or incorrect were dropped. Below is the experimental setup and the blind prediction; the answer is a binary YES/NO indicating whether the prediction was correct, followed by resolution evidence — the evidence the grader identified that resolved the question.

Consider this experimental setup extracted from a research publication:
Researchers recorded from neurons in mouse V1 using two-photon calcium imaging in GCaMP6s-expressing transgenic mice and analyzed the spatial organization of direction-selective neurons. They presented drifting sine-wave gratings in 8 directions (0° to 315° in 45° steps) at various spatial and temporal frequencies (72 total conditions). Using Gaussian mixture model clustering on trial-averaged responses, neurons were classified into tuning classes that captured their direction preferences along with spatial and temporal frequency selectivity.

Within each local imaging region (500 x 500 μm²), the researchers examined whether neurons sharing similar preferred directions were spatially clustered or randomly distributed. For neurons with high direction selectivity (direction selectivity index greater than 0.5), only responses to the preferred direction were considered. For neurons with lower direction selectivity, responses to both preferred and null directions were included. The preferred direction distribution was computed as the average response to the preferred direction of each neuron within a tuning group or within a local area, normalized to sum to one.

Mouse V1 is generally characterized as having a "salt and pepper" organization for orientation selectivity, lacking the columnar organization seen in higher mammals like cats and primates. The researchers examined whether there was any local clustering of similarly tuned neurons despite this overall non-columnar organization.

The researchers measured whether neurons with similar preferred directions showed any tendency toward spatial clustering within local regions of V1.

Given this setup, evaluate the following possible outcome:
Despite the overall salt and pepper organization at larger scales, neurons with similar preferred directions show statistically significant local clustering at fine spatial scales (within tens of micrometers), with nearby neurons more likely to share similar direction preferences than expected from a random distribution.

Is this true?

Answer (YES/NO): NO